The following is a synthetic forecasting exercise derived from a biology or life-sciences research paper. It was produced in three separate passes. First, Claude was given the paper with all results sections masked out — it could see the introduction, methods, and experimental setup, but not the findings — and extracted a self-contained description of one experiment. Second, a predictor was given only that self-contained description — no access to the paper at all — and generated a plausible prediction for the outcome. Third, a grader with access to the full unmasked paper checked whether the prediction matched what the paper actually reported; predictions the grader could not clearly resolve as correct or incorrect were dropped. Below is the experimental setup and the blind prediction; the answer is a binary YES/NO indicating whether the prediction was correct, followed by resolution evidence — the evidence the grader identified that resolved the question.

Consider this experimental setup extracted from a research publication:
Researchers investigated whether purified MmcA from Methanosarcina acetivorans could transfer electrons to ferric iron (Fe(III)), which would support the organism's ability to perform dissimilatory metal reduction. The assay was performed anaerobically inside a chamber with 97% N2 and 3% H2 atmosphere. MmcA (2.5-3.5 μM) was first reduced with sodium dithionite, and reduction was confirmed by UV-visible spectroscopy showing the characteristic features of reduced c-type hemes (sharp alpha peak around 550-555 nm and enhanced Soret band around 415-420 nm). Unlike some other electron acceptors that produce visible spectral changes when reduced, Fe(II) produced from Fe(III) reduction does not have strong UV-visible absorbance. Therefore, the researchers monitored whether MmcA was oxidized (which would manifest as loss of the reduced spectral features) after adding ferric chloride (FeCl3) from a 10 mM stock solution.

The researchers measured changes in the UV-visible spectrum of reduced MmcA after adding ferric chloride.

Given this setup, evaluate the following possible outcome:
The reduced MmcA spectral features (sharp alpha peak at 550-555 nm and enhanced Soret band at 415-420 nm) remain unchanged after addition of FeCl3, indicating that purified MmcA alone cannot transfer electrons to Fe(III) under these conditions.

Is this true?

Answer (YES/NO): NO